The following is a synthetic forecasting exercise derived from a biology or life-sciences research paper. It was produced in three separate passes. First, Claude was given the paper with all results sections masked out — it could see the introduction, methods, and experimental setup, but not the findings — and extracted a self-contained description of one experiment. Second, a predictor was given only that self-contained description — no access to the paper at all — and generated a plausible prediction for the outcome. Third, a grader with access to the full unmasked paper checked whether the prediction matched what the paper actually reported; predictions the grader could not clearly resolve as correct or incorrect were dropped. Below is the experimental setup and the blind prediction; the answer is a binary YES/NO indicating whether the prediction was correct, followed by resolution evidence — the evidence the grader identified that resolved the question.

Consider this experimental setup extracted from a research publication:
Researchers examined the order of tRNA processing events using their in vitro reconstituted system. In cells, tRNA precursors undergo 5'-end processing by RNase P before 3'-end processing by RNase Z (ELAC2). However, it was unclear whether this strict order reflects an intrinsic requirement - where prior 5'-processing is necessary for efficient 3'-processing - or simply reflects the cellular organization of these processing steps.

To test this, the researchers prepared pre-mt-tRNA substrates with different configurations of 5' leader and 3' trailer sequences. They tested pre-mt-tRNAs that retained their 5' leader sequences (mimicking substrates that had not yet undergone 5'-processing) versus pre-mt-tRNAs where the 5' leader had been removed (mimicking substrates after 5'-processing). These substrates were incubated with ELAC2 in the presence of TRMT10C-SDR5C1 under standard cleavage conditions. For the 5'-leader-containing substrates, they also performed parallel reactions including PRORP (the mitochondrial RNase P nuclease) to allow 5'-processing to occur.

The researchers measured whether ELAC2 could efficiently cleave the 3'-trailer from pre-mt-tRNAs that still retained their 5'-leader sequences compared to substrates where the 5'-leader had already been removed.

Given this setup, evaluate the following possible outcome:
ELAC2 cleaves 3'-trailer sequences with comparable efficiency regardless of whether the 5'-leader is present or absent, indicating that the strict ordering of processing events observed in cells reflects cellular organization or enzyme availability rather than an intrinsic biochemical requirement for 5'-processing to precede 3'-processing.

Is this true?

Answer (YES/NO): NO